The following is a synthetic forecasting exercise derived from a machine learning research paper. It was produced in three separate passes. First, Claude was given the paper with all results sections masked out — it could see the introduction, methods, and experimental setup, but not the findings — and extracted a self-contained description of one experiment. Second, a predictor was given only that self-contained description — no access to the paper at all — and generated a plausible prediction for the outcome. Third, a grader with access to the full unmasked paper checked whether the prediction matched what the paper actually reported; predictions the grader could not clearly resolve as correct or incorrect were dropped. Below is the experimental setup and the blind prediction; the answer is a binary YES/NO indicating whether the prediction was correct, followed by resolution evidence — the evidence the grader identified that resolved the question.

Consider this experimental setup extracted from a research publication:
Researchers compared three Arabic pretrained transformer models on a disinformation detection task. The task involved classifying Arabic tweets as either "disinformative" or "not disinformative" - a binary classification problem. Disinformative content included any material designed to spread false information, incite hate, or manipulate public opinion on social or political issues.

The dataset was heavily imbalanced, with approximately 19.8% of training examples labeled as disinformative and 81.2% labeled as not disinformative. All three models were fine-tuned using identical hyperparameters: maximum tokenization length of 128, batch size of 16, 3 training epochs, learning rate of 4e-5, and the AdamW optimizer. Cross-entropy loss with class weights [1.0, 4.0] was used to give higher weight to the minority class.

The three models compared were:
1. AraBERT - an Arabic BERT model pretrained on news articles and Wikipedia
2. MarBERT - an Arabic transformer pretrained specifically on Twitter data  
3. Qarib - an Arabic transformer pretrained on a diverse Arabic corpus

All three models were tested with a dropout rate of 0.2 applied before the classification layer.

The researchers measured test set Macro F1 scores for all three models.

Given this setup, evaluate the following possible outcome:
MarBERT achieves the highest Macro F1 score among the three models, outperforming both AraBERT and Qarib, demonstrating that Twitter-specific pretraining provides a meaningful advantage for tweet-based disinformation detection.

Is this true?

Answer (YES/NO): NO